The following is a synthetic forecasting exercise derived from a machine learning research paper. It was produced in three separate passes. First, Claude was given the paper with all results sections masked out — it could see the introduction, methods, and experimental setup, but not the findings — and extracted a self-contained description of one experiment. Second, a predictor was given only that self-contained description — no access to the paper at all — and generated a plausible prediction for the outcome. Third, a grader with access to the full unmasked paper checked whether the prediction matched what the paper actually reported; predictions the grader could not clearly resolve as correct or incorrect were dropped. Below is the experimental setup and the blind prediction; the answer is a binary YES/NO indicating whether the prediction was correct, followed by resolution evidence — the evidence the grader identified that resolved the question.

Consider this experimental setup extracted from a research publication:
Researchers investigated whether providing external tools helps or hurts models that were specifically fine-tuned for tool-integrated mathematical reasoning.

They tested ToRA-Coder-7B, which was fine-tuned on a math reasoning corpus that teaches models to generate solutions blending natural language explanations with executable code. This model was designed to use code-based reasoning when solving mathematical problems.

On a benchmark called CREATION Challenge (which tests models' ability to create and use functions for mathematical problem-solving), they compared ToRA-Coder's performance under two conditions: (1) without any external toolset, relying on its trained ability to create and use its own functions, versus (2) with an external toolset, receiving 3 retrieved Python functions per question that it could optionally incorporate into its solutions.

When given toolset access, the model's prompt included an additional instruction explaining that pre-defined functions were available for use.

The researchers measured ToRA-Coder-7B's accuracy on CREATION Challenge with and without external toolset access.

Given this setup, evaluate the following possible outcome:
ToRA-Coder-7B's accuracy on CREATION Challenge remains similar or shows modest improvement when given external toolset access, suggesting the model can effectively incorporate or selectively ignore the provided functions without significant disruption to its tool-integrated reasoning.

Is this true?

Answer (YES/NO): NO